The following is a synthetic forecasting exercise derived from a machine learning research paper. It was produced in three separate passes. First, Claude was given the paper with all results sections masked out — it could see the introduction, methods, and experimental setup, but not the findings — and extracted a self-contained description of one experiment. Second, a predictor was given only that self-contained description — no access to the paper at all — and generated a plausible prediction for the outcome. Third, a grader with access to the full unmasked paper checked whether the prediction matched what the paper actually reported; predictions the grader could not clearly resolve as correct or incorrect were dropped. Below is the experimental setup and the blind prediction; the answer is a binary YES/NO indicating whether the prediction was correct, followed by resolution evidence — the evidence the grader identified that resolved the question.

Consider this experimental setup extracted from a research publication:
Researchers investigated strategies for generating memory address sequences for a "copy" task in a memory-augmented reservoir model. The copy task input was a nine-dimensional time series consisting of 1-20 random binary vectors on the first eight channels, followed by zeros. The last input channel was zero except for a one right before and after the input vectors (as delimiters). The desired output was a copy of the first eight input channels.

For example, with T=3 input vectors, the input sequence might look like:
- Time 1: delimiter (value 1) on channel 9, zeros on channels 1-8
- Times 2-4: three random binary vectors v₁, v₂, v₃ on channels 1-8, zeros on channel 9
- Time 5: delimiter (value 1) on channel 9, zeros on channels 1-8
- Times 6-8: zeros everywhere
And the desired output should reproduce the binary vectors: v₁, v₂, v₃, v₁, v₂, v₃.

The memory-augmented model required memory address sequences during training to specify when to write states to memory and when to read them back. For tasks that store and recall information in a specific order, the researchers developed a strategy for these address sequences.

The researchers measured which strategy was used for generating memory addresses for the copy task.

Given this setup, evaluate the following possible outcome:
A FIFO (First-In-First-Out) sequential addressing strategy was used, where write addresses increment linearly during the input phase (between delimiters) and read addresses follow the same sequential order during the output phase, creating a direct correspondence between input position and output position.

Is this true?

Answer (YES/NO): YES